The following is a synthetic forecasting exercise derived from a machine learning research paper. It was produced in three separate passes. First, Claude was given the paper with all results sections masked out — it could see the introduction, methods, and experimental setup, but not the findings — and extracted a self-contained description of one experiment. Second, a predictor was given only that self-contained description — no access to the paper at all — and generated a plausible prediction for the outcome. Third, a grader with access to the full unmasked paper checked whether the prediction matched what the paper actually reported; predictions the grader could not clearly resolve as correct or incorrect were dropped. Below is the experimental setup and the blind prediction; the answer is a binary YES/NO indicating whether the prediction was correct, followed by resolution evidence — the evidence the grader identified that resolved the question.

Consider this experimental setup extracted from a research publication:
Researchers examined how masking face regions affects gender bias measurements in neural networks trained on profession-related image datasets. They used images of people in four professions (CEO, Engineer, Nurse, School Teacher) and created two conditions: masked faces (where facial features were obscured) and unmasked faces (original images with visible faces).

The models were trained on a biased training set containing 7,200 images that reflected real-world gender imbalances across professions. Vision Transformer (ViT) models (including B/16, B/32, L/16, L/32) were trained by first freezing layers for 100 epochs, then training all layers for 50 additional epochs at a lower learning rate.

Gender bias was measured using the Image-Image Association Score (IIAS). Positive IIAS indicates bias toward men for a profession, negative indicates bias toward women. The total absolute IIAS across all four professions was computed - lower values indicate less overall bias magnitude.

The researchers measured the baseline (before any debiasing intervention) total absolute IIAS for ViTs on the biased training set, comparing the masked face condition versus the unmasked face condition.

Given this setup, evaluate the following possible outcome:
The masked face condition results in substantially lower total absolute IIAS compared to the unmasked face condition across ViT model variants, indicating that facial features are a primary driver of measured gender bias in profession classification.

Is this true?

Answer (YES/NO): NO